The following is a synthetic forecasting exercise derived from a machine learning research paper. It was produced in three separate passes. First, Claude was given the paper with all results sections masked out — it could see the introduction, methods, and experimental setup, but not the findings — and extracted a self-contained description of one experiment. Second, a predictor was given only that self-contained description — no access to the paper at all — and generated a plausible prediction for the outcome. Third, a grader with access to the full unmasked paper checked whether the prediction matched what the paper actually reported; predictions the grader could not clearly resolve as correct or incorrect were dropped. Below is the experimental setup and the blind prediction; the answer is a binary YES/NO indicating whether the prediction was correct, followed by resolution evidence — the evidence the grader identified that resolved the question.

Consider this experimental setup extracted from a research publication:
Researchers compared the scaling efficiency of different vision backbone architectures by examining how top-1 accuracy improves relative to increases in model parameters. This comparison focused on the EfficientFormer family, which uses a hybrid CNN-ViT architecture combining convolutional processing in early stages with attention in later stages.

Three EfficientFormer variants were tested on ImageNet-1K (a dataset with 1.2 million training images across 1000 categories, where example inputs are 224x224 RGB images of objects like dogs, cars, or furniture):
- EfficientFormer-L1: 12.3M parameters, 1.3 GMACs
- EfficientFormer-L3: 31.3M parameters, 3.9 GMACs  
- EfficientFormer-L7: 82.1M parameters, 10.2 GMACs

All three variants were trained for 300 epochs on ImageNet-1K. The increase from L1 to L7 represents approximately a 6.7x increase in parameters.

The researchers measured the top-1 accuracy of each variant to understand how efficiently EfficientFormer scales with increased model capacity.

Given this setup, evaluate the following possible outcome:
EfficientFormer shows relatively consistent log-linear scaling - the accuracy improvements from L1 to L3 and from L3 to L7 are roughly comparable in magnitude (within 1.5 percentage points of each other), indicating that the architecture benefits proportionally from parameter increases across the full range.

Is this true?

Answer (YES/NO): NO